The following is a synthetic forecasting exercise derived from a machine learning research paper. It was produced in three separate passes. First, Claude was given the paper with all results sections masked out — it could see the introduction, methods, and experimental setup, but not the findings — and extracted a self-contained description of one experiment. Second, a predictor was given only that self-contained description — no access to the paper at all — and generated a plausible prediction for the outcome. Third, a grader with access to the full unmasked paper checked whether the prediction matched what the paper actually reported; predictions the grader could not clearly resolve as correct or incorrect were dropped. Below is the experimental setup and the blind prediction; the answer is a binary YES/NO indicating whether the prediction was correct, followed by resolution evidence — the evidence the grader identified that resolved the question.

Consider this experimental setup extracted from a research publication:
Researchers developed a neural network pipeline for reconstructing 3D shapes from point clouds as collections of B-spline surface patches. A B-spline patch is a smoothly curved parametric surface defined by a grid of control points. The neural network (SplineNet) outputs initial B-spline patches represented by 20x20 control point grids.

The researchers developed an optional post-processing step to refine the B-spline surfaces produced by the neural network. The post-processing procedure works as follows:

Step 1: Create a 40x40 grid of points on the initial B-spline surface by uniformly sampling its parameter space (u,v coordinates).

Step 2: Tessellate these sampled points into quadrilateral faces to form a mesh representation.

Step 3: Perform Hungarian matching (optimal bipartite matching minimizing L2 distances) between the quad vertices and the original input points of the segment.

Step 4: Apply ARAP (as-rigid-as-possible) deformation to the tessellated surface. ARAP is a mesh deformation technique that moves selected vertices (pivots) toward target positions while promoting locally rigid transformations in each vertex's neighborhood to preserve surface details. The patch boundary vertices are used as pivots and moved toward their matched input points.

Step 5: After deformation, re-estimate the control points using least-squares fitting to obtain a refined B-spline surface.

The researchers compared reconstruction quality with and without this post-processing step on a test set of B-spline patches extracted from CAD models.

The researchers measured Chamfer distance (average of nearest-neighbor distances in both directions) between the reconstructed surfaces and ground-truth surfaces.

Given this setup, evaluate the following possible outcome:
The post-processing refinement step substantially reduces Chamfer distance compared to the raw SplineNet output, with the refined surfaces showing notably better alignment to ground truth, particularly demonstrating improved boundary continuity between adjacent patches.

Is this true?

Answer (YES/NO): NO